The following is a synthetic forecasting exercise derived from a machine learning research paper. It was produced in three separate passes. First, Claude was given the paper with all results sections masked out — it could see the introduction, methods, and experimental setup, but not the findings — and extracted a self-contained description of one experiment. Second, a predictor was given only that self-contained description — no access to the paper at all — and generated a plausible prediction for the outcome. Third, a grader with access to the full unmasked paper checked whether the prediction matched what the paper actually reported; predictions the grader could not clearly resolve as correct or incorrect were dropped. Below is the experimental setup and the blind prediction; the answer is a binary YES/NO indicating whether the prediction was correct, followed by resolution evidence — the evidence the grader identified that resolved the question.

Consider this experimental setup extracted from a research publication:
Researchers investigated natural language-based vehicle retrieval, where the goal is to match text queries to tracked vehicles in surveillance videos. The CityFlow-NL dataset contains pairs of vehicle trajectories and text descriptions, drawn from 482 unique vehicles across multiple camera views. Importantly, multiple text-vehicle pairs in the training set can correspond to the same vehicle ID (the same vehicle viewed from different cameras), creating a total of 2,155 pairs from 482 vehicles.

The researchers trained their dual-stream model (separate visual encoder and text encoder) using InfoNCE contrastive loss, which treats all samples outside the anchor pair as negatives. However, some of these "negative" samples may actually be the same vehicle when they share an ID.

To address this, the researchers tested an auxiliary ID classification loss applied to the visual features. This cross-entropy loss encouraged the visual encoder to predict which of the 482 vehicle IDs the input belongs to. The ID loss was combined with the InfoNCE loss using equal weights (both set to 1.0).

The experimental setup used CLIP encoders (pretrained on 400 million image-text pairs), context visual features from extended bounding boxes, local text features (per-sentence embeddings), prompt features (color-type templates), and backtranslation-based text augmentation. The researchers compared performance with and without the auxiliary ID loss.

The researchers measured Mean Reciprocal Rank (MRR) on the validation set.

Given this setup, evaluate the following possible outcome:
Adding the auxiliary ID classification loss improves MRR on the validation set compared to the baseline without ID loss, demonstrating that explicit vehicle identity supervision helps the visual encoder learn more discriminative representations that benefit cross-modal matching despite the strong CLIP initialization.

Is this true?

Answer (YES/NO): YES